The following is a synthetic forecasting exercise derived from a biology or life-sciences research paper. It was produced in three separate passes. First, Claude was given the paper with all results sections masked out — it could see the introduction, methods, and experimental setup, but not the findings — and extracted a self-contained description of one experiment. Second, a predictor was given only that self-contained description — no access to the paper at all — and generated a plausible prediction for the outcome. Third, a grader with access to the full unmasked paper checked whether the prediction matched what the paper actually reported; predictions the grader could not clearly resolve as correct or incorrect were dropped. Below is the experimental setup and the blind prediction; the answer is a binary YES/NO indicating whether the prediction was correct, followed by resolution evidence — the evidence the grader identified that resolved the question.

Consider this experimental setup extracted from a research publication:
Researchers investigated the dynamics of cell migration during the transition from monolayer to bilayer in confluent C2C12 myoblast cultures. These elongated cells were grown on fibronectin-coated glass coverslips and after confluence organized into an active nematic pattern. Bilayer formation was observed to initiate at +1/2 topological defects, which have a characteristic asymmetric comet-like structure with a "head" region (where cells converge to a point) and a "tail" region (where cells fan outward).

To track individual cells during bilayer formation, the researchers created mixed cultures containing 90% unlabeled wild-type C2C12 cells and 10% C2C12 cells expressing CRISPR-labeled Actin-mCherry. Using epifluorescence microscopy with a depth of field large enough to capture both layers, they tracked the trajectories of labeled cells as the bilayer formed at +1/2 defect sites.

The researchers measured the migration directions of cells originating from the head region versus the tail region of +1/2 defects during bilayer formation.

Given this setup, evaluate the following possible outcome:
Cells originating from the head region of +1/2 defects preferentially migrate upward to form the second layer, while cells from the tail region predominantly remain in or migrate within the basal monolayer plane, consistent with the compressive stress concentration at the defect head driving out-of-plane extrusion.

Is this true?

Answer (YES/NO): YES